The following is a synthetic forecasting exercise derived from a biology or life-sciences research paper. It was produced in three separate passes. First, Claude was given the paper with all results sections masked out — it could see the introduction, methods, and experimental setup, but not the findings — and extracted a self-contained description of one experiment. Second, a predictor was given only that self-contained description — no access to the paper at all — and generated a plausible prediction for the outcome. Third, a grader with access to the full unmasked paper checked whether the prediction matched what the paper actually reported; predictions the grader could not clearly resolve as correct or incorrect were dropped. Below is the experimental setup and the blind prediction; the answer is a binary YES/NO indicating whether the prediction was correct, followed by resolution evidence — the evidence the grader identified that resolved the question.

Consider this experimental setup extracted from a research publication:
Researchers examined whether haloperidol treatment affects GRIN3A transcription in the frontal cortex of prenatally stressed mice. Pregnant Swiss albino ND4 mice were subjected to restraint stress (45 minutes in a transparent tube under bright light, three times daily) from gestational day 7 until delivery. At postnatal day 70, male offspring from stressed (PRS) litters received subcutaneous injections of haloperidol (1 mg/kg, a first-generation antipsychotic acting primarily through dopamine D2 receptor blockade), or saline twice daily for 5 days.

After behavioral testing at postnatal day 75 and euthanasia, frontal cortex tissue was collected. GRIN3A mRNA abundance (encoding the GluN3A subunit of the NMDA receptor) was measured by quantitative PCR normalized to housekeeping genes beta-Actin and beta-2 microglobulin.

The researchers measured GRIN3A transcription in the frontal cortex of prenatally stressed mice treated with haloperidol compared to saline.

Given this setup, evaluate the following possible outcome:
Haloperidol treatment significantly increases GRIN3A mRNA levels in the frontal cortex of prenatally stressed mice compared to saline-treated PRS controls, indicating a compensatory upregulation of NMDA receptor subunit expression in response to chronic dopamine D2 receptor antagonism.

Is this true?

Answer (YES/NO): NO